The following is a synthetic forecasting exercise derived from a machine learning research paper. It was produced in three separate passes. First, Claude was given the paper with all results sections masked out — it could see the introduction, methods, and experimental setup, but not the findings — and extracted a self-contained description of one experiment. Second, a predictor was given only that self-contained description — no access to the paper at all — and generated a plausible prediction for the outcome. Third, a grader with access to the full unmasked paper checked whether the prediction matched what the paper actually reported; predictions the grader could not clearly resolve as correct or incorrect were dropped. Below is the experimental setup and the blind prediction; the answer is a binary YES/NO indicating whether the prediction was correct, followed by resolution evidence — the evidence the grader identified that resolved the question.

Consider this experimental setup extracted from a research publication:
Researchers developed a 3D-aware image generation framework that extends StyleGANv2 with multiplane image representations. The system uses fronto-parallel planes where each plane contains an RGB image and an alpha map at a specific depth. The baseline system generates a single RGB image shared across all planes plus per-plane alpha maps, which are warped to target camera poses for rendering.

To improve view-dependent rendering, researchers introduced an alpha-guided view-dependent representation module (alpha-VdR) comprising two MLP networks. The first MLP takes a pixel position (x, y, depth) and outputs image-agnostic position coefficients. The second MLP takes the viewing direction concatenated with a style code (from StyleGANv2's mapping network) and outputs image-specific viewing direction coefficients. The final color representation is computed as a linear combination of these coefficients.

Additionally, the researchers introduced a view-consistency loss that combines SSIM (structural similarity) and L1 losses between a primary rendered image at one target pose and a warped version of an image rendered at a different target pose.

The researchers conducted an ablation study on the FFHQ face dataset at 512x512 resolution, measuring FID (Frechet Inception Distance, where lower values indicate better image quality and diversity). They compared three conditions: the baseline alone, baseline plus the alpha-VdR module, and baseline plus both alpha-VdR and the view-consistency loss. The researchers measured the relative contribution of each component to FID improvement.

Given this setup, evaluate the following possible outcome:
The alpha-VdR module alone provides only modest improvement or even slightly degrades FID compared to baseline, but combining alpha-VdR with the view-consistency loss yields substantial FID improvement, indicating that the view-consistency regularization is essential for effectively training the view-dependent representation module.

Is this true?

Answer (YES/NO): NO